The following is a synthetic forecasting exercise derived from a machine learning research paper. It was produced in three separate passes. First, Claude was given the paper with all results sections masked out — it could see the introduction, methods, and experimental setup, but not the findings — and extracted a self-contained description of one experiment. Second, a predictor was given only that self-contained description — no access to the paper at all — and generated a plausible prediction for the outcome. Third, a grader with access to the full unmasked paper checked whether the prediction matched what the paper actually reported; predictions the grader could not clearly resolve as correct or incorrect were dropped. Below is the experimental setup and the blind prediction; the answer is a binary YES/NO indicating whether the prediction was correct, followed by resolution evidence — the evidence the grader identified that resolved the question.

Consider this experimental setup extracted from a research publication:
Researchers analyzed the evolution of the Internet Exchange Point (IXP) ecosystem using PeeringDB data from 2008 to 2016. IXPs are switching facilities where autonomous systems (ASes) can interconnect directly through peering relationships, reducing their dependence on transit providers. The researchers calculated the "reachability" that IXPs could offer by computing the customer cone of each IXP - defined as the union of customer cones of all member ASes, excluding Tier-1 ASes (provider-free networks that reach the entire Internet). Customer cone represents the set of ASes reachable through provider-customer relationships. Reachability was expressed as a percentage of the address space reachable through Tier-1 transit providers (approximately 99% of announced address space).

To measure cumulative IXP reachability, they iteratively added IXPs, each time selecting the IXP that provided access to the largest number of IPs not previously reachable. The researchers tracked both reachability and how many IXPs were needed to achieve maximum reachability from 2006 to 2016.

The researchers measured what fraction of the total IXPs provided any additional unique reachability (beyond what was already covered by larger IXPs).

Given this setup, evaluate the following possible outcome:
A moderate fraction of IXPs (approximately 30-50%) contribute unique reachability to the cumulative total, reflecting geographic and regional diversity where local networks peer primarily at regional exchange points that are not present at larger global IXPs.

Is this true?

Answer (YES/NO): NO